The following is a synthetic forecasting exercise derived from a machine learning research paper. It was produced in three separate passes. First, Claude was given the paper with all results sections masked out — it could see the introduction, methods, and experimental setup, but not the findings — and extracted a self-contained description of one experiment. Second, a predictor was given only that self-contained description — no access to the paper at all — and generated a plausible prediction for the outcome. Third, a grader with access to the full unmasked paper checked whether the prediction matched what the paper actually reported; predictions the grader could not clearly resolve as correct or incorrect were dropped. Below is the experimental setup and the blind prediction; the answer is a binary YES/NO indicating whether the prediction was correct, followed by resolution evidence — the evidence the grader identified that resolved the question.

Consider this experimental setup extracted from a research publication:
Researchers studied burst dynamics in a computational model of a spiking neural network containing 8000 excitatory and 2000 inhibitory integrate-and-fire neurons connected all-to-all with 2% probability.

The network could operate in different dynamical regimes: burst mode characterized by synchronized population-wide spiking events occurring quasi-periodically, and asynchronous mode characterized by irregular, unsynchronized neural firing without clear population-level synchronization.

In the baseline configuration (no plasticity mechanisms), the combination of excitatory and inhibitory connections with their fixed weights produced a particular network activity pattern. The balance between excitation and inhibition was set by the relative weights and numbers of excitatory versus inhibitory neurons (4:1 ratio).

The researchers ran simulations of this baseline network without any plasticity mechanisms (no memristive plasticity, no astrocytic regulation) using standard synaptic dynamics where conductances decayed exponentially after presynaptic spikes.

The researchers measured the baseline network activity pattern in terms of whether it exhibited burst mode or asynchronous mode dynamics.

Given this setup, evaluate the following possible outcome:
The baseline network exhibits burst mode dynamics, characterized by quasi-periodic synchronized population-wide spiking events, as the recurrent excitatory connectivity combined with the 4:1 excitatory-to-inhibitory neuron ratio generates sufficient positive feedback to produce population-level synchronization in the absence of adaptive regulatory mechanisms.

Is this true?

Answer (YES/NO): YES